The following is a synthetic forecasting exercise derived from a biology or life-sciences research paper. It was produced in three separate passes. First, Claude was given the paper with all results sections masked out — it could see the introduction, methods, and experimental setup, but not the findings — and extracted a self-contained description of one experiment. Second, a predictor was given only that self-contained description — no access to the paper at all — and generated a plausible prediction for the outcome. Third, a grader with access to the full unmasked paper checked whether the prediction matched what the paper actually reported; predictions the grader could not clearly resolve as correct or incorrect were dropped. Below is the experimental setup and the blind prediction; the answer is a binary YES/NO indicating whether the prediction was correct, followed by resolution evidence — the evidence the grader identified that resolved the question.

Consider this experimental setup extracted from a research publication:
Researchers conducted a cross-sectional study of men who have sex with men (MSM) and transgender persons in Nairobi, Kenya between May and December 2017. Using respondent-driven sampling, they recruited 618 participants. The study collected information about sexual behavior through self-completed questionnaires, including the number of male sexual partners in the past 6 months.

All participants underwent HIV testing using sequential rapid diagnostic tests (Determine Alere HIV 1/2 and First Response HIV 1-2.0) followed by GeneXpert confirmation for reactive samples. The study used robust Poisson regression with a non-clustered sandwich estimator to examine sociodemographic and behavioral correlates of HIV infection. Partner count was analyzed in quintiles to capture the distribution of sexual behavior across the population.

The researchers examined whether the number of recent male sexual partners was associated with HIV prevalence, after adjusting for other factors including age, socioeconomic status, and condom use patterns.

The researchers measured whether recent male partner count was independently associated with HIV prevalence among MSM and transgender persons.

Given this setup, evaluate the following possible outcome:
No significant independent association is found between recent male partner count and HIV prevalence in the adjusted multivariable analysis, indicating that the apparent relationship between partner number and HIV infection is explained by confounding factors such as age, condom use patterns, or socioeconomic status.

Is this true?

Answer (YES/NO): YES